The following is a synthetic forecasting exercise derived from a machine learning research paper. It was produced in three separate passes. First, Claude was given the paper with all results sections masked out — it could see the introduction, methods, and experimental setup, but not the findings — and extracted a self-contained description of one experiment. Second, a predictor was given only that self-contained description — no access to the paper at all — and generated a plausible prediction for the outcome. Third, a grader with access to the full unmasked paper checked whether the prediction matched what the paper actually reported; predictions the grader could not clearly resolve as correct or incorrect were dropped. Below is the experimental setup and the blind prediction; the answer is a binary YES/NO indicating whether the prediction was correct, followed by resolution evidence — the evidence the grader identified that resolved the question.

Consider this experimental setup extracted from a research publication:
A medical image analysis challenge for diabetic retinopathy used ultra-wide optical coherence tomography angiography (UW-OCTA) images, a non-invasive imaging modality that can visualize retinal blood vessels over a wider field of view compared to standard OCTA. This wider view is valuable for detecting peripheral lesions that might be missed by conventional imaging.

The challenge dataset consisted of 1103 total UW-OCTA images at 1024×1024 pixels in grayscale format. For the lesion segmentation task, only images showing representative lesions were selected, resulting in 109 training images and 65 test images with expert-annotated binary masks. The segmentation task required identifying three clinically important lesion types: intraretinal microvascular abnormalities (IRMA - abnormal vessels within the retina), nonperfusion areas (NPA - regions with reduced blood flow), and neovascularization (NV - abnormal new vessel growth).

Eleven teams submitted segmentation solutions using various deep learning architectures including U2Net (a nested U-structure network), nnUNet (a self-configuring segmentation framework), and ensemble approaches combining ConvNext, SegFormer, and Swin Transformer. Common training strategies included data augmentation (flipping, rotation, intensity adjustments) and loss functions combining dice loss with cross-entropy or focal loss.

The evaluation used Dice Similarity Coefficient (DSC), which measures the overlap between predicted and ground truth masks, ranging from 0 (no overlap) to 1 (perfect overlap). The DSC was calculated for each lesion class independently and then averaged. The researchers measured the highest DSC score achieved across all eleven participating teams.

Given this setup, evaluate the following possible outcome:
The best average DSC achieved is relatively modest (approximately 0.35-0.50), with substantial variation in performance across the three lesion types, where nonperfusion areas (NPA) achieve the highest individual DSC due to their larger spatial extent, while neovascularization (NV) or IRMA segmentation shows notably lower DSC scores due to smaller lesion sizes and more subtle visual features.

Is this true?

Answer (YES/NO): NO